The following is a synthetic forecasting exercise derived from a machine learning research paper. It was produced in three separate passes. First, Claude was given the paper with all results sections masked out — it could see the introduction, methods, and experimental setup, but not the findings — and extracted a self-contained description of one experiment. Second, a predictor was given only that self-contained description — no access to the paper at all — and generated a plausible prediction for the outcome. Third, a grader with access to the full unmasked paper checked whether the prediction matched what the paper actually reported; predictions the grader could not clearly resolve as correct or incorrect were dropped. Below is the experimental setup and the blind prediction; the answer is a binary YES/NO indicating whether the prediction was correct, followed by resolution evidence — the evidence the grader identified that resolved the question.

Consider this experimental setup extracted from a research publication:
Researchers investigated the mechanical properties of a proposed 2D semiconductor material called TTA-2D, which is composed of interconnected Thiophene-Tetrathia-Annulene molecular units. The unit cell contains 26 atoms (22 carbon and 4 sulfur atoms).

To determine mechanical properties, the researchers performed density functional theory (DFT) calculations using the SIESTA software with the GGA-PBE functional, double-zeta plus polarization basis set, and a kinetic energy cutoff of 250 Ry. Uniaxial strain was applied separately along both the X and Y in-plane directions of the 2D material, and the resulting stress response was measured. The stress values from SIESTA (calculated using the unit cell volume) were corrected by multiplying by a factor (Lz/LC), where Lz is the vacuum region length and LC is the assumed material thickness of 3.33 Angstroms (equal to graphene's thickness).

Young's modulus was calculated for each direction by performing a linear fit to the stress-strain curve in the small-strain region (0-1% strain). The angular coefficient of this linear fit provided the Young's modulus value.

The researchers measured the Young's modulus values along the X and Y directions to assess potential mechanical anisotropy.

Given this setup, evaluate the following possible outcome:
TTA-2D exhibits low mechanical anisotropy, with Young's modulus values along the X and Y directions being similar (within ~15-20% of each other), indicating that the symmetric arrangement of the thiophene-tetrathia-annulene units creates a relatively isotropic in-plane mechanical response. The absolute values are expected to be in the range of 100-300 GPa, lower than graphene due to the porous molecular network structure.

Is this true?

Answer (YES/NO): NO